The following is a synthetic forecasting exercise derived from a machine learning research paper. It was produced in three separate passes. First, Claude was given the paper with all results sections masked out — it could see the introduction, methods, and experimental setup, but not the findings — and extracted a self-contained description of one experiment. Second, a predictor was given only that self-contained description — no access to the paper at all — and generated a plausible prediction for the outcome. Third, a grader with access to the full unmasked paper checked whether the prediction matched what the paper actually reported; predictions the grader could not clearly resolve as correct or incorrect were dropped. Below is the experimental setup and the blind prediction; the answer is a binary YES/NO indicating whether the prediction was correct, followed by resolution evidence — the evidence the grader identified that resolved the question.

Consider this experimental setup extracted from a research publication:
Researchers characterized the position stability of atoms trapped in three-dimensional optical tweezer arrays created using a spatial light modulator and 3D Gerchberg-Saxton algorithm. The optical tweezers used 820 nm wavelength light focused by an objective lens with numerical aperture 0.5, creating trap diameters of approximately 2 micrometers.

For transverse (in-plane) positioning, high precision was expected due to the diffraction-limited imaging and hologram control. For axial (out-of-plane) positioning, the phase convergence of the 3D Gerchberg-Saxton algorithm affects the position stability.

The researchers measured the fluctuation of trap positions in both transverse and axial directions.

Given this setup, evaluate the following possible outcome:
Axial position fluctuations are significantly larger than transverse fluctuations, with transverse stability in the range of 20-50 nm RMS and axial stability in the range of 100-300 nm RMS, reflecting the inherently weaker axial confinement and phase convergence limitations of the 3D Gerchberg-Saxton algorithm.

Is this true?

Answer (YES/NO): NO